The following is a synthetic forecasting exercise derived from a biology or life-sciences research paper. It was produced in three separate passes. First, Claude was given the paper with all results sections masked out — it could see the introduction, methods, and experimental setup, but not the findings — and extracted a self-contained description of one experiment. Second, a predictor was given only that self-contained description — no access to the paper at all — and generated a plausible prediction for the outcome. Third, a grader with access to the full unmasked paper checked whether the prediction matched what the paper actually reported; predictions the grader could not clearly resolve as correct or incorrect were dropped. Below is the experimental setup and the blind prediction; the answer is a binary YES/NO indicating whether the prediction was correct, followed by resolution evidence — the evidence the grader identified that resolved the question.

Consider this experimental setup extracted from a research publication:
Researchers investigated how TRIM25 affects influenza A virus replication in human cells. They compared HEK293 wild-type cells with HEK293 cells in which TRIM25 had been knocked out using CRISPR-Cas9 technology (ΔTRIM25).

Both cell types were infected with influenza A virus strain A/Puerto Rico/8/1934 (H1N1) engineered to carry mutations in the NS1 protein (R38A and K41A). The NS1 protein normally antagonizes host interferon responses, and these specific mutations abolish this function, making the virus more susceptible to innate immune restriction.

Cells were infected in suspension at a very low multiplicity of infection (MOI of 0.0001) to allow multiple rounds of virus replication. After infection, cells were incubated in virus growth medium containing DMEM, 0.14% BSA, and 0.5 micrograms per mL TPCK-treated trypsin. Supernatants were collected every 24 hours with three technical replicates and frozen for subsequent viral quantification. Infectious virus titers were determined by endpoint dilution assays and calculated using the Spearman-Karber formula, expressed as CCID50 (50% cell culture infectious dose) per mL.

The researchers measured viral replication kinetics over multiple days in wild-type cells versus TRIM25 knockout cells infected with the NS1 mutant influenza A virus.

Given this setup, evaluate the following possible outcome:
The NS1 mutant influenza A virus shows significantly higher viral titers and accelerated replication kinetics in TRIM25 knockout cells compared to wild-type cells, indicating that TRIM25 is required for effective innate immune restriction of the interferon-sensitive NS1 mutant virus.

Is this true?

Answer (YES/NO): YES